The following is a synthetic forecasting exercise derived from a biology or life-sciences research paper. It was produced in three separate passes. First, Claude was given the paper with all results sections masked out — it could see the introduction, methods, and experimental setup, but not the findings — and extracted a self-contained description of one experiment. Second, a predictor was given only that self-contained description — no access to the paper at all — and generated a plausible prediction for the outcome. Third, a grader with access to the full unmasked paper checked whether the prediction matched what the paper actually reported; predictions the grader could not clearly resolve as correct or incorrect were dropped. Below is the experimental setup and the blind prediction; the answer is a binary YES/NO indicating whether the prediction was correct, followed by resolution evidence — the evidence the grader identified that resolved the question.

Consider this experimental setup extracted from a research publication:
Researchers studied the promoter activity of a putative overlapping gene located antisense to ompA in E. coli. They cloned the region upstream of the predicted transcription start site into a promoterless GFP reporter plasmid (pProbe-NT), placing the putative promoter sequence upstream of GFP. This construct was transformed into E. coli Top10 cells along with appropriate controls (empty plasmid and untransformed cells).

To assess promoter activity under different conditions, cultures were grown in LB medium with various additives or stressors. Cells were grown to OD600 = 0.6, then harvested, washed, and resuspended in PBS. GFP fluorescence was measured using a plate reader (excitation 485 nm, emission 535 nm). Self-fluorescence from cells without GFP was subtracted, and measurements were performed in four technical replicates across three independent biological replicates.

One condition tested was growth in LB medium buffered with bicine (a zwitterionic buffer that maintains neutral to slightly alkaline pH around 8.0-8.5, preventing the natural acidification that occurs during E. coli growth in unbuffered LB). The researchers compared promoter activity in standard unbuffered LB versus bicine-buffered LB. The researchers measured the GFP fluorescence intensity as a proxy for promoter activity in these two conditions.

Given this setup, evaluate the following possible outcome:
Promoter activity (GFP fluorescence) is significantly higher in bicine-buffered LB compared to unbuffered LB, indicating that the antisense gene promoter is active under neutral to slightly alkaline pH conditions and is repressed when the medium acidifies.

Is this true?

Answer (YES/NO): NO